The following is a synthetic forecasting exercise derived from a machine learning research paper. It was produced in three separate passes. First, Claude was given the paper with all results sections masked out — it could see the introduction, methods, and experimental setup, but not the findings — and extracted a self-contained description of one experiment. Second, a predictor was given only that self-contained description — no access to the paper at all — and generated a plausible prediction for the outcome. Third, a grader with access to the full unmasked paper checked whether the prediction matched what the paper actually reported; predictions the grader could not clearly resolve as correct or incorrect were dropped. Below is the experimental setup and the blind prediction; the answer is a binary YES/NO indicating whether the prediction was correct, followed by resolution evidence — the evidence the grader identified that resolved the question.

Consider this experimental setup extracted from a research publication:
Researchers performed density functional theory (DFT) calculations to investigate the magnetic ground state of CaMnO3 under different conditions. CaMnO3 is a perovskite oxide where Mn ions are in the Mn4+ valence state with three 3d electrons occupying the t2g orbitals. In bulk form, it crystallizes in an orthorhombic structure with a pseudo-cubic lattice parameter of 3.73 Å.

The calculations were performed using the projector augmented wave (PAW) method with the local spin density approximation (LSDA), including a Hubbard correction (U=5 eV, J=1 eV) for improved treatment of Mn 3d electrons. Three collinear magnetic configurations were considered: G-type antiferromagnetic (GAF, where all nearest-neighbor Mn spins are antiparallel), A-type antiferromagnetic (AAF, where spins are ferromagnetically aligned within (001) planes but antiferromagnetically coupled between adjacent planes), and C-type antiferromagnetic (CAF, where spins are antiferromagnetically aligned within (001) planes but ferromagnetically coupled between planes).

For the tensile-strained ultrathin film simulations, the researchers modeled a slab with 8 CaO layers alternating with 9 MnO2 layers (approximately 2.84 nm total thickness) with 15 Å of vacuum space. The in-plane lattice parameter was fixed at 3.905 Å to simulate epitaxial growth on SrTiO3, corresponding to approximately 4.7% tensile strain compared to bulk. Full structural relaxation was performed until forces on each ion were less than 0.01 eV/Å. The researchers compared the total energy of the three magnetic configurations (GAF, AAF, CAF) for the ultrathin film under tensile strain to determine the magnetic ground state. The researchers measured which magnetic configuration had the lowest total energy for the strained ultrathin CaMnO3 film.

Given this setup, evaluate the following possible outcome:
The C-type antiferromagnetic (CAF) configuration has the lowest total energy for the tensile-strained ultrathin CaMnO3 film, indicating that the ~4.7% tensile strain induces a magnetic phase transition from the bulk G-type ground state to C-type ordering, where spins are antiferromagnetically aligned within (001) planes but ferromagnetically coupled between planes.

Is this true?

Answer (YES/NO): NO